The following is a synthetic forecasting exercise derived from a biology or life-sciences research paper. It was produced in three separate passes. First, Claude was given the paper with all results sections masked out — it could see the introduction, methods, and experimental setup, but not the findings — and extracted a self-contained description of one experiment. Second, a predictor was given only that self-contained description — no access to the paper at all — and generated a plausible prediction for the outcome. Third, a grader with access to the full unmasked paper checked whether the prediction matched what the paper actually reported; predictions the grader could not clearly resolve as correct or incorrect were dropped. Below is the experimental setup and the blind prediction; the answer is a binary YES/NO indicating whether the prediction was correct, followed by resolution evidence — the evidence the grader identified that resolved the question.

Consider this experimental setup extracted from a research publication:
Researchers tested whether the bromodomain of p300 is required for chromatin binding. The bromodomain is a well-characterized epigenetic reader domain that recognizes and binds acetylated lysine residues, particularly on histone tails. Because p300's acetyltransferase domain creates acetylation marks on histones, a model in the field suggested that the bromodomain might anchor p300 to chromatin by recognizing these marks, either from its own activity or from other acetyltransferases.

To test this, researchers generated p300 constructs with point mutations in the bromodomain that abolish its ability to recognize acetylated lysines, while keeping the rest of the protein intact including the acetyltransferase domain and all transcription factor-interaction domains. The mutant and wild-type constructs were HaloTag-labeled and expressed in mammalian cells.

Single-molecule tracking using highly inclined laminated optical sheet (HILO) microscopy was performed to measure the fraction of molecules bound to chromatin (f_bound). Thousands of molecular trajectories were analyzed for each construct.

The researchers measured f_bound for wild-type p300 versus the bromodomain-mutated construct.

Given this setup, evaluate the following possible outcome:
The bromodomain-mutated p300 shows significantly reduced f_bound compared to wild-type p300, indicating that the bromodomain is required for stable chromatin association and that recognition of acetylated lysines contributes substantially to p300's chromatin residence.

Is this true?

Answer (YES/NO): NO